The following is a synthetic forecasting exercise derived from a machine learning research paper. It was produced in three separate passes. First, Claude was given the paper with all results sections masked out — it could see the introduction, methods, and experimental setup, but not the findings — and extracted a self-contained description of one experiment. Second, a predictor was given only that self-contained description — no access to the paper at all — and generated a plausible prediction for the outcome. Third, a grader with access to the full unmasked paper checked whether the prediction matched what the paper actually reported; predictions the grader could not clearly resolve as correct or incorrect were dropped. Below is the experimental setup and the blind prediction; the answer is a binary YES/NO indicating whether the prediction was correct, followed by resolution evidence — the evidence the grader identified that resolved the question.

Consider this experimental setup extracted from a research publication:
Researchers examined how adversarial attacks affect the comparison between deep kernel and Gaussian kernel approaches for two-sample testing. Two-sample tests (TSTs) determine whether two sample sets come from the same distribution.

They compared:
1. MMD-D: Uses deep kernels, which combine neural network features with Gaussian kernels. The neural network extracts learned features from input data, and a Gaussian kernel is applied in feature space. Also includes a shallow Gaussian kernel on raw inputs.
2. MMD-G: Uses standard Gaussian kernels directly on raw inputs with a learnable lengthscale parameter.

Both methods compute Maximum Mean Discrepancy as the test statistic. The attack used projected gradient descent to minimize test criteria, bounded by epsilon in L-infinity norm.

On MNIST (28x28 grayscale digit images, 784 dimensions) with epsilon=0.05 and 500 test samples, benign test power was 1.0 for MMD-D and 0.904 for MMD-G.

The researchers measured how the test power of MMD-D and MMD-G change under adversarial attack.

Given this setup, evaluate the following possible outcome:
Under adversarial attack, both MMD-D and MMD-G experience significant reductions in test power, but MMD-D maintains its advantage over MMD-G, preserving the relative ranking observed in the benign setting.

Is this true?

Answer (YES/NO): NO